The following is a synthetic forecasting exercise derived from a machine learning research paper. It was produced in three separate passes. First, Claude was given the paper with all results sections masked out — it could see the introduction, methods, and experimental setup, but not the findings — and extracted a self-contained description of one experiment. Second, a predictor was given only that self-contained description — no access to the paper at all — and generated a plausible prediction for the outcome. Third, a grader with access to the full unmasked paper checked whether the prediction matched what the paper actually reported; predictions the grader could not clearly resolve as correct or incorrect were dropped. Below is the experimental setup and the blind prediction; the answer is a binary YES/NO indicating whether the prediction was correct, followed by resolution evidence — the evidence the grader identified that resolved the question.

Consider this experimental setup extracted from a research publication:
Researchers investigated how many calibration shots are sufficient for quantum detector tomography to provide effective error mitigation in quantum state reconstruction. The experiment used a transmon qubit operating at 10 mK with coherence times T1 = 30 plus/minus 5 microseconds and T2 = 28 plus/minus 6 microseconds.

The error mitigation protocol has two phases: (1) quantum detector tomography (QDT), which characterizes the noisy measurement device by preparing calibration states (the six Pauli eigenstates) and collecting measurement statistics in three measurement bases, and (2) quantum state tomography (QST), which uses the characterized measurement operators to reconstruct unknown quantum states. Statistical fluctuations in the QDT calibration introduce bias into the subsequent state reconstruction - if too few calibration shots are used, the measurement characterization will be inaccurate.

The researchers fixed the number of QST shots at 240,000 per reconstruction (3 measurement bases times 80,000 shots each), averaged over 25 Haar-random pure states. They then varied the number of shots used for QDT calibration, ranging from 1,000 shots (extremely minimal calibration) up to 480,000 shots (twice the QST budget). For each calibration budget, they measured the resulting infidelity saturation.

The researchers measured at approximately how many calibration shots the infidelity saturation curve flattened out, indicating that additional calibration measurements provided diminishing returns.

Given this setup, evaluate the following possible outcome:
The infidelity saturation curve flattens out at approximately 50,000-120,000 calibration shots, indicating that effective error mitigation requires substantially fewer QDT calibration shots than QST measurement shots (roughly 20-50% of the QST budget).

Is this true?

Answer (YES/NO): YES